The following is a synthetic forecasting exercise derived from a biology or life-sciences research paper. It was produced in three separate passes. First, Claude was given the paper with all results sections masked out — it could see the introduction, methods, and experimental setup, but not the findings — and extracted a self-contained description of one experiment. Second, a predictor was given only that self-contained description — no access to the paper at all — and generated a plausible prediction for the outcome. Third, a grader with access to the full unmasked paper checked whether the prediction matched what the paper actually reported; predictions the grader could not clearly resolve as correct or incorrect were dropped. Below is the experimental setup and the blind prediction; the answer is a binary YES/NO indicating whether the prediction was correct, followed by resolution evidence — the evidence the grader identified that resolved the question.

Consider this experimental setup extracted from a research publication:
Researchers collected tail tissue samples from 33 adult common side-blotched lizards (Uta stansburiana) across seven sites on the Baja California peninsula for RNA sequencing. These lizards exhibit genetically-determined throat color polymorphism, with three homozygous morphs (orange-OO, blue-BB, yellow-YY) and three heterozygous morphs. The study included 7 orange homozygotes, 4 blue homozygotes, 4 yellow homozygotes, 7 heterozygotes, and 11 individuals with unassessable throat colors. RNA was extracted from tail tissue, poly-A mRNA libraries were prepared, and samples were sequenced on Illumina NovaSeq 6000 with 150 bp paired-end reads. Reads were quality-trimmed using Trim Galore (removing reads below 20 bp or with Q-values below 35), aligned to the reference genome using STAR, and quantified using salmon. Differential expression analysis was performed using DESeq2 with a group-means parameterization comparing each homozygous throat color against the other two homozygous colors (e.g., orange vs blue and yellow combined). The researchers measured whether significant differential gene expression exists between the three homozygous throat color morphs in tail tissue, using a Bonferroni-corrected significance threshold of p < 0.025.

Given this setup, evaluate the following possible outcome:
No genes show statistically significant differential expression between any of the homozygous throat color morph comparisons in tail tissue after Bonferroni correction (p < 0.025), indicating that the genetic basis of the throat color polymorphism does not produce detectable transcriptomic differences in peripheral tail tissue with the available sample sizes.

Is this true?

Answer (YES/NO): NO